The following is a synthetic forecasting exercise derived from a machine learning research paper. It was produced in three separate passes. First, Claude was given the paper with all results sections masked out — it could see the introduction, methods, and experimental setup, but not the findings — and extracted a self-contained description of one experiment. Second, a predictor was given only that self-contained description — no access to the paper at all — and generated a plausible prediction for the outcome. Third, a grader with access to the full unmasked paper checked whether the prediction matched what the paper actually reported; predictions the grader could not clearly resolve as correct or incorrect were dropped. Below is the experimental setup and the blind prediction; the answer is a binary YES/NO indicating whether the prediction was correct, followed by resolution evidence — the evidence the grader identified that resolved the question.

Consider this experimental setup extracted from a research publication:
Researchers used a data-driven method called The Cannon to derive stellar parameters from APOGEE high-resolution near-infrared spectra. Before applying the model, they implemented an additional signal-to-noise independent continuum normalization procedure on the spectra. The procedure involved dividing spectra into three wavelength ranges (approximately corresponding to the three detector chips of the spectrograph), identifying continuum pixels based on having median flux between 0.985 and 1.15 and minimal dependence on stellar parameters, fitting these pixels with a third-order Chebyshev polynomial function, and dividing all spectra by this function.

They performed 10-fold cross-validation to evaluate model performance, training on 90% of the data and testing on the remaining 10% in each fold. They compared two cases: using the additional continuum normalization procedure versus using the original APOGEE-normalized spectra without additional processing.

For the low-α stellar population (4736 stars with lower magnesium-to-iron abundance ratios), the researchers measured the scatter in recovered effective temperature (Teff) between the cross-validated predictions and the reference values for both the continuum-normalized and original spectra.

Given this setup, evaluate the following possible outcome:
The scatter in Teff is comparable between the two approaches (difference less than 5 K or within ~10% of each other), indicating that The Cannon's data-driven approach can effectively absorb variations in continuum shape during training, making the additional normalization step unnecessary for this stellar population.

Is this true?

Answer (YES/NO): NO